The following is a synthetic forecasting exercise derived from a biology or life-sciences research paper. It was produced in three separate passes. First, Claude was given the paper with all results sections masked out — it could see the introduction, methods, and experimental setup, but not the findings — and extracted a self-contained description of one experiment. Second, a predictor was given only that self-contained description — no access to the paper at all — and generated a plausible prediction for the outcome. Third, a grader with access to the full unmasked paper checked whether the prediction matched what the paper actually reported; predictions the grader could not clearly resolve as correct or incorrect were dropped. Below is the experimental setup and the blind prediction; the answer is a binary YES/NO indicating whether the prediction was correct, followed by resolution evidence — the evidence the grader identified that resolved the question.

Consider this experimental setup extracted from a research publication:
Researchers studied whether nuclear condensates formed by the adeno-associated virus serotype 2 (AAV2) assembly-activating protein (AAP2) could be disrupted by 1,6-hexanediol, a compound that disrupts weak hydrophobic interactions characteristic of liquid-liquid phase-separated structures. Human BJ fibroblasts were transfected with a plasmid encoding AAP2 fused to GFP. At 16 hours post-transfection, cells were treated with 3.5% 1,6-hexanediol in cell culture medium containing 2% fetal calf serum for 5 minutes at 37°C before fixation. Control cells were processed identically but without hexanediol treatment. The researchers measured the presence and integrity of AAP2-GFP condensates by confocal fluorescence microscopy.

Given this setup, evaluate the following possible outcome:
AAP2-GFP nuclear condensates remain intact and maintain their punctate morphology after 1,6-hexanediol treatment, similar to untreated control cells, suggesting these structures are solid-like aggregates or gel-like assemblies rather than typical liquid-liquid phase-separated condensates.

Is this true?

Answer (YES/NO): NO